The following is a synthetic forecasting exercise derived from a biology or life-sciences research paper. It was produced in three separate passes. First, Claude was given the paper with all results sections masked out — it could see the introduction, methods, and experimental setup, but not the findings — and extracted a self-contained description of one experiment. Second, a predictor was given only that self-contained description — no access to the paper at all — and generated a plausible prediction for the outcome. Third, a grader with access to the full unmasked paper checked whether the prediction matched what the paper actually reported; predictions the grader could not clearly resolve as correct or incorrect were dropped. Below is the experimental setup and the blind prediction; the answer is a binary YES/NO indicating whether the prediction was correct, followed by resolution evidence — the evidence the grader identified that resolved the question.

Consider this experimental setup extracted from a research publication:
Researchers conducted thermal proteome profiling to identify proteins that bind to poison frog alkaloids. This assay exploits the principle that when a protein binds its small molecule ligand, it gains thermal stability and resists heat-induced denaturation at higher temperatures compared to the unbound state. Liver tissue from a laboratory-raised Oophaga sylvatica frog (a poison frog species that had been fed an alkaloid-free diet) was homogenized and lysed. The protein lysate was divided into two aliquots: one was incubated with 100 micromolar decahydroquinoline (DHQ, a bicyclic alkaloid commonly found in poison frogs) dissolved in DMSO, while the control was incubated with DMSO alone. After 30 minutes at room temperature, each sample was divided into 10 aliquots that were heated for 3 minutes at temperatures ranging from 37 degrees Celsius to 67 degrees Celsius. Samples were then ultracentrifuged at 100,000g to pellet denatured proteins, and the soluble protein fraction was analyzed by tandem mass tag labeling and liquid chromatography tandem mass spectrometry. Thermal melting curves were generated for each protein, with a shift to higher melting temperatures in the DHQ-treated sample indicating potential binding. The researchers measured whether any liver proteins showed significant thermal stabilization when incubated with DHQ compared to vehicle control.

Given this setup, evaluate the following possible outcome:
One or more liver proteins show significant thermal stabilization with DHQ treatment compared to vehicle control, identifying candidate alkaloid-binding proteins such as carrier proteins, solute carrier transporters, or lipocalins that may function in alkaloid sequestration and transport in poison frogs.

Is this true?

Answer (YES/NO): YES